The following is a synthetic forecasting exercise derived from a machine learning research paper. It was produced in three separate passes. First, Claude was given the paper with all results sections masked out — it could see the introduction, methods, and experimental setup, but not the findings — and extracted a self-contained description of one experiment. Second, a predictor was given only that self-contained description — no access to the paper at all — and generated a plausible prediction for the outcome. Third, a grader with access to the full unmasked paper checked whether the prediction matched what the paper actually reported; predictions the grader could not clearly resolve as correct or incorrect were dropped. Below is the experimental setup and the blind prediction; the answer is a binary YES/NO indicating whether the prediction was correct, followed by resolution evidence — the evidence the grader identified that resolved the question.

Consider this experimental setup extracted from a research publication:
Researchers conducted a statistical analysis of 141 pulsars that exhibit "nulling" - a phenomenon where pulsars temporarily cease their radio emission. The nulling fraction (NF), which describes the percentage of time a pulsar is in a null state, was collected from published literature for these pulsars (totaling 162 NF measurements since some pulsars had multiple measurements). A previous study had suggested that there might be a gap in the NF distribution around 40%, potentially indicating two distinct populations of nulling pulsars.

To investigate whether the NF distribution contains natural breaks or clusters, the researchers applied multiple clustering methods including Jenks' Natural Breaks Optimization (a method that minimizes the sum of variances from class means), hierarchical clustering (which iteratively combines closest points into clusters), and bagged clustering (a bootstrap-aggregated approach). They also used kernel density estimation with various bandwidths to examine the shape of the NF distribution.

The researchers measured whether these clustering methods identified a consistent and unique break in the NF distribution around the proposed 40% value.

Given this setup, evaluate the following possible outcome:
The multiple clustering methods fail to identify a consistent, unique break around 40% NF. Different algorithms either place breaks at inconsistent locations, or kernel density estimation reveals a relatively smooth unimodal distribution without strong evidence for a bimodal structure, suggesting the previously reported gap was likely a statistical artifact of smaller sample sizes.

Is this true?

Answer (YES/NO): YES